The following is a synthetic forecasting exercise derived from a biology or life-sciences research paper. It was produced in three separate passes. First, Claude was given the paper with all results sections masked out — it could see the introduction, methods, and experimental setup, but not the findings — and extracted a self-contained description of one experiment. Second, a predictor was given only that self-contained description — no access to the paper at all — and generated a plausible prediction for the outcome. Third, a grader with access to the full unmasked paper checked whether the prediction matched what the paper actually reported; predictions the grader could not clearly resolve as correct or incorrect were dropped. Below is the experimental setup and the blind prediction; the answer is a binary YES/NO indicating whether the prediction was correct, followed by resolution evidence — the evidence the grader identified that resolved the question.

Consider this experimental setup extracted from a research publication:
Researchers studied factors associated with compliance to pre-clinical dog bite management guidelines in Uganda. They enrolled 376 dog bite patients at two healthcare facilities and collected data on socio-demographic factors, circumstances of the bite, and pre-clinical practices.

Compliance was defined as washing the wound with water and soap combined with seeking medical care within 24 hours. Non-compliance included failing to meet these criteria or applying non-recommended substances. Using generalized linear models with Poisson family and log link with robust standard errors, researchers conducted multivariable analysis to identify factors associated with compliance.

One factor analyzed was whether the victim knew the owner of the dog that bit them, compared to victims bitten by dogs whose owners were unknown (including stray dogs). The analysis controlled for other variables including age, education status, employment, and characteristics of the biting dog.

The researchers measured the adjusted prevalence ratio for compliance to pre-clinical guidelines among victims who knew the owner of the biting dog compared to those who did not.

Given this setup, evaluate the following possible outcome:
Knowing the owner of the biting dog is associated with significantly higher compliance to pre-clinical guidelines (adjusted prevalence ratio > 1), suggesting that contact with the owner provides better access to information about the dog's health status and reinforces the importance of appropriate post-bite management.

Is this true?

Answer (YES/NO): NO